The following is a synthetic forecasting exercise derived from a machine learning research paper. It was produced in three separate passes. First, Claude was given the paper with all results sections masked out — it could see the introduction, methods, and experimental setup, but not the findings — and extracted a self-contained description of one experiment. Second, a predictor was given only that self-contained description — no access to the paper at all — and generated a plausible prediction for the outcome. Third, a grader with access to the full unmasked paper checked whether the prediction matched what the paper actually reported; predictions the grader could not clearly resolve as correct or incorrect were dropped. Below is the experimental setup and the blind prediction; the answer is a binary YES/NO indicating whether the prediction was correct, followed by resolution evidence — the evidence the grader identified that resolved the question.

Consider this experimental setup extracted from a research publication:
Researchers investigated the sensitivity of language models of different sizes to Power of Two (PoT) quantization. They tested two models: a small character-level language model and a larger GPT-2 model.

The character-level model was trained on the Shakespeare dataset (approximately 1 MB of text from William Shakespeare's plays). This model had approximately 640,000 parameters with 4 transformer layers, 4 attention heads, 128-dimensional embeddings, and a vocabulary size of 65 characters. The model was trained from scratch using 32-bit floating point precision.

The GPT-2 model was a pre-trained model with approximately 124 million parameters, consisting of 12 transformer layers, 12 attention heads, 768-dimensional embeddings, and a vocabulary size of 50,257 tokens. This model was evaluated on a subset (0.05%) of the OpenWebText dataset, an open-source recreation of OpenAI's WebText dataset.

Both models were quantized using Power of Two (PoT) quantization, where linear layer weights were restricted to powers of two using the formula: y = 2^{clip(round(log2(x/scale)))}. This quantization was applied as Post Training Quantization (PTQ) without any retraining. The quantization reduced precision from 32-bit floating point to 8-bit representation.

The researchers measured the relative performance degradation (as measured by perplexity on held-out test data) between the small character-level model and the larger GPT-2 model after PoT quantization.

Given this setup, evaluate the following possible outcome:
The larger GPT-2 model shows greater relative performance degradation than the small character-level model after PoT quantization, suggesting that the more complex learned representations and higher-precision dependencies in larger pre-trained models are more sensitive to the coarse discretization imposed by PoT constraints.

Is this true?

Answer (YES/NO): YES